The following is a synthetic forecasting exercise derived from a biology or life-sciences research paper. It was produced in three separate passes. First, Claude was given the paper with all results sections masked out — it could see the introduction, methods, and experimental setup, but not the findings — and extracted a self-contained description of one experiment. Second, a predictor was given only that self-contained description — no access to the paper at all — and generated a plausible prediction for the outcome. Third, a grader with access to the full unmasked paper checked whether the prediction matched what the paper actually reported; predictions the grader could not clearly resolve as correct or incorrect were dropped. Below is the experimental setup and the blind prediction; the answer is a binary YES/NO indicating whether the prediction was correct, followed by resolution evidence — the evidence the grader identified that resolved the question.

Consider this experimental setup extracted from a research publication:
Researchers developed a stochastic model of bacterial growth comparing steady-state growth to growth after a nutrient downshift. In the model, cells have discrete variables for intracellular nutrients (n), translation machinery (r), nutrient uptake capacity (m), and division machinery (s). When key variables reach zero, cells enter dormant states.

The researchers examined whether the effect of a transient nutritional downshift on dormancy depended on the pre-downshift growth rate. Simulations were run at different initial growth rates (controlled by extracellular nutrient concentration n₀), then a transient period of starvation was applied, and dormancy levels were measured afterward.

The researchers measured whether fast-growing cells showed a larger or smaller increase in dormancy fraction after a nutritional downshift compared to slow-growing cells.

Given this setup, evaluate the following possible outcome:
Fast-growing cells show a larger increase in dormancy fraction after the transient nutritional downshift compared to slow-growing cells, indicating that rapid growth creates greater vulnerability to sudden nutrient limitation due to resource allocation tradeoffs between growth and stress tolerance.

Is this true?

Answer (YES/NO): YES